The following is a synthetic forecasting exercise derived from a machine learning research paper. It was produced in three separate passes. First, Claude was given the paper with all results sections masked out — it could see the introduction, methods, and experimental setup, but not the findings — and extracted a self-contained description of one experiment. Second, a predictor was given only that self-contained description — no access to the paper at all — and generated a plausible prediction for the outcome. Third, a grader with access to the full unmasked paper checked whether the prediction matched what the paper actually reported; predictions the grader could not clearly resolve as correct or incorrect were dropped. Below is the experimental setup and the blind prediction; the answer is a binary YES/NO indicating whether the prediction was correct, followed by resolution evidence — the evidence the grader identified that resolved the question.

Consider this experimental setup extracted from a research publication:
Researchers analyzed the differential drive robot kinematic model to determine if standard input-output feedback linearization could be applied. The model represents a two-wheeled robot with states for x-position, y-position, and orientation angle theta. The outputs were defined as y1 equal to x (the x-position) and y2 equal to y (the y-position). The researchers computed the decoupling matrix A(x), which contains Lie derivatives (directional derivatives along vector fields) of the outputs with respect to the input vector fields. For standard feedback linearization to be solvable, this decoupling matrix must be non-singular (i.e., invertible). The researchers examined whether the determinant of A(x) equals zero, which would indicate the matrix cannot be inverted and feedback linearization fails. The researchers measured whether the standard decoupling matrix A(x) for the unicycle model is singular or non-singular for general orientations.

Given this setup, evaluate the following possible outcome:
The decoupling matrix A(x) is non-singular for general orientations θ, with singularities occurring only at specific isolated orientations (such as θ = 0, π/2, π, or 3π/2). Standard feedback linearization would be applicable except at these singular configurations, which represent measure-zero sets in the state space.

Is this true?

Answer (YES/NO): NO